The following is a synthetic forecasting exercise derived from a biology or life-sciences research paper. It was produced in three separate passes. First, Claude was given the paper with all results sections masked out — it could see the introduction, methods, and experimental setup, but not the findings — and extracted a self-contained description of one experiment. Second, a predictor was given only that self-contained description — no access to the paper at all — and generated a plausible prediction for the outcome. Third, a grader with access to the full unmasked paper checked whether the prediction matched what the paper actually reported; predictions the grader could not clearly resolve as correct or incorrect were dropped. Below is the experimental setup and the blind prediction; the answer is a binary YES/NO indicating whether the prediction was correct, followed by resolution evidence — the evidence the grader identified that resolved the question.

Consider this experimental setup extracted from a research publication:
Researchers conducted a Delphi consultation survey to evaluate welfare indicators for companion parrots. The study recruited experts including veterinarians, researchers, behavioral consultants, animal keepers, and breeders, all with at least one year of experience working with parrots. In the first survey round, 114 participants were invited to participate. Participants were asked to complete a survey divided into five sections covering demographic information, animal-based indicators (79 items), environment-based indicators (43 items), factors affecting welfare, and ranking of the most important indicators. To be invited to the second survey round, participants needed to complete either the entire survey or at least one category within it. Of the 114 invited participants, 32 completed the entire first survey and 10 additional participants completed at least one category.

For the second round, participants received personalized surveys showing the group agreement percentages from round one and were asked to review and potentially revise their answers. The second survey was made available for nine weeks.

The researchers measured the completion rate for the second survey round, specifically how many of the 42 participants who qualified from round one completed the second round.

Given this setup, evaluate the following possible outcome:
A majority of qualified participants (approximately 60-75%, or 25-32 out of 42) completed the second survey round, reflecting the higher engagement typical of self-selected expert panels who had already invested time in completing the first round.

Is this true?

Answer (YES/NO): NO